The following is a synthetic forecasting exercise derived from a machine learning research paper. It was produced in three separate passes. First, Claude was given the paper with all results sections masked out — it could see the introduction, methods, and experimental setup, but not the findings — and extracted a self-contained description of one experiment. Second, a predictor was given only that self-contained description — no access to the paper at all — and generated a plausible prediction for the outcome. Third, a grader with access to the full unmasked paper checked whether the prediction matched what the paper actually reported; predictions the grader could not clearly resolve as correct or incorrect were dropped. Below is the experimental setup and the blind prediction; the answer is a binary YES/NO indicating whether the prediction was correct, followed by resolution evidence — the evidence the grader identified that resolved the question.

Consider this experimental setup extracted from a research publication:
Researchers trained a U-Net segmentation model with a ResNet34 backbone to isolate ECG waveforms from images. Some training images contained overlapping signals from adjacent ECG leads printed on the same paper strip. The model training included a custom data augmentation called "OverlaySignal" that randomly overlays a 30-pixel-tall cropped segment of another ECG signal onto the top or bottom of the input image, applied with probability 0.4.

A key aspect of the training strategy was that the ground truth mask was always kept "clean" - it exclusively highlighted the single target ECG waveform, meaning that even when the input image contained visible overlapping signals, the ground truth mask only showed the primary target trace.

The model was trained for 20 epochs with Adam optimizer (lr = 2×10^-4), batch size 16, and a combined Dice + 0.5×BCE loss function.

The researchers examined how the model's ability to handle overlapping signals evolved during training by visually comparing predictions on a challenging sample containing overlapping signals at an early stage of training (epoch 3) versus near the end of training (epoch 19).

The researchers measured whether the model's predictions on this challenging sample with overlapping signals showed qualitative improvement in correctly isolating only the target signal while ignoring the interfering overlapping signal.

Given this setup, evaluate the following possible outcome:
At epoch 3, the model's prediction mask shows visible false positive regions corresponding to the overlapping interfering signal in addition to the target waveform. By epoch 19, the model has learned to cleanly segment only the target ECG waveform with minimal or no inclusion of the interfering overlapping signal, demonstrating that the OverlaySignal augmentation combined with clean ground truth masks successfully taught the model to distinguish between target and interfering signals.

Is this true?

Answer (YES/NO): YES